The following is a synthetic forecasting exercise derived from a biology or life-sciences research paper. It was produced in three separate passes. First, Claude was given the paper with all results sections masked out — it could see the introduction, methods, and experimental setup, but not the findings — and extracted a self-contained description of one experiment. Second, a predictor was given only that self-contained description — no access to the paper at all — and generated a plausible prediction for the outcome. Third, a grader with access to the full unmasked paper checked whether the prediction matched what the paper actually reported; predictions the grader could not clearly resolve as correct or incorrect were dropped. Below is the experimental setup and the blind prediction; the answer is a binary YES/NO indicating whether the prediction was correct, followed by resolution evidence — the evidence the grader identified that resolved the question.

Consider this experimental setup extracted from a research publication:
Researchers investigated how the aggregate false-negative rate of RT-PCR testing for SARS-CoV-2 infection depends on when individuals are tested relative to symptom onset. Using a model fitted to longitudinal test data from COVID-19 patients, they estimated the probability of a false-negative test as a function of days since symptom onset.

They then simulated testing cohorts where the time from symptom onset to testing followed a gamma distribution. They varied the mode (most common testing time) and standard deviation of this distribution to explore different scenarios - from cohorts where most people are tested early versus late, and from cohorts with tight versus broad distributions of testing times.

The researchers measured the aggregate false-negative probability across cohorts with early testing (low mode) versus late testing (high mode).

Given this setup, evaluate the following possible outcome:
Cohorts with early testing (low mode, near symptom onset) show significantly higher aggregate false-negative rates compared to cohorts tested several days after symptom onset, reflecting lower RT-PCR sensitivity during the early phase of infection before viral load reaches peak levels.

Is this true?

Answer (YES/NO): NO